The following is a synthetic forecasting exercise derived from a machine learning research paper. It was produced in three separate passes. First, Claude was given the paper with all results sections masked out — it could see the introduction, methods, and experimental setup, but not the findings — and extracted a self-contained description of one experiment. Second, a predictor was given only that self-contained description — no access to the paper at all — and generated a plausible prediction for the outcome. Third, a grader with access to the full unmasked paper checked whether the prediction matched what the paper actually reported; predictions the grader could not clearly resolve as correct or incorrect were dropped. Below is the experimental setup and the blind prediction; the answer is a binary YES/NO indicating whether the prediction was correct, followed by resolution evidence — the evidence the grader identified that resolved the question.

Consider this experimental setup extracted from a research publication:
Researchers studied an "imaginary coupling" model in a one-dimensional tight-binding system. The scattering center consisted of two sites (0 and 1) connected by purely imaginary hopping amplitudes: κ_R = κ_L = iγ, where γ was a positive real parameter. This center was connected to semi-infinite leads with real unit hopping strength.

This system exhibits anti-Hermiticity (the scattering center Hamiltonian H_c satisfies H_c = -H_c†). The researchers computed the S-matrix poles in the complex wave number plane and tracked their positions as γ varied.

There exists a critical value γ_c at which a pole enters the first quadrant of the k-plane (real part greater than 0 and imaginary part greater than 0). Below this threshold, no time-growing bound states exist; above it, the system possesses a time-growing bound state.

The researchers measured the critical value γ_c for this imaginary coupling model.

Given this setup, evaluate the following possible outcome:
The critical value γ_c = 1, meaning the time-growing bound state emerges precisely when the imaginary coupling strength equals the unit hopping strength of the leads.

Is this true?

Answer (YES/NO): YES